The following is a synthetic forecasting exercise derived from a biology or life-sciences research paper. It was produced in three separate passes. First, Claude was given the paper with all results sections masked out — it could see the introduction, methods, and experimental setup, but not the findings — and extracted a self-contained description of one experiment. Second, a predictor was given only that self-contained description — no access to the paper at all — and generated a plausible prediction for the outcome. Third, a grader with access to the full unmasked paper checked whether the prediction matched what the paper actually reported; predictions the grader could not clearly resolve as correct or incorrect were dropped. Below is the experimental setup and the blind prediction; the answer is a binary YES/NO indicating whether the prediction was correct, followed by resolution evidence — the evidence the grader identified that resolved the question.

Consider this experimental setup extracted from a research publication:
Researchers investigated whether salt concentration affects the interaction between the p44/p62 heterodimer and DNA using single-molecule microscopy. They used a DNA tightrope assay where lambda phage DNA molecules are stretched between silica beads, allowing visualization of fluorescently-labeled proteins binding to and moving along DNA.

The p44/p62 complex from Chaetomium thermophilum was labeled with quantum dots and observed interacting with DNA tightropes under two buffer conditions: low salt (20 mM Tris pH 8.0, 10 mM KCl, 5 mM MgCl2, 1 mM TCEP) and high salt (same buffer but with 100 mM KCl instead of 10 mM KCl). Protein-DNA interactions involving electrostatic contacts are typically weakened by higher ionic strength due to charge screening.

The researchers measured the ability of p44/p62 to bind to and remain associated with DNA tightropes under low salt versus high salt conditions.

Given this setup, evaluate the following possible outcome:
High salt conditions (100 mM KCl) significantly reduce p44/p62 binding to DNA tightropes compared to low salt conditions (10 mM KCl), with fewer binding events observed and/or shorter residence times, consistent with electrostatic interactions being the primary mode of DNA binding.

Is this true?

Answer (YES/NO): NO